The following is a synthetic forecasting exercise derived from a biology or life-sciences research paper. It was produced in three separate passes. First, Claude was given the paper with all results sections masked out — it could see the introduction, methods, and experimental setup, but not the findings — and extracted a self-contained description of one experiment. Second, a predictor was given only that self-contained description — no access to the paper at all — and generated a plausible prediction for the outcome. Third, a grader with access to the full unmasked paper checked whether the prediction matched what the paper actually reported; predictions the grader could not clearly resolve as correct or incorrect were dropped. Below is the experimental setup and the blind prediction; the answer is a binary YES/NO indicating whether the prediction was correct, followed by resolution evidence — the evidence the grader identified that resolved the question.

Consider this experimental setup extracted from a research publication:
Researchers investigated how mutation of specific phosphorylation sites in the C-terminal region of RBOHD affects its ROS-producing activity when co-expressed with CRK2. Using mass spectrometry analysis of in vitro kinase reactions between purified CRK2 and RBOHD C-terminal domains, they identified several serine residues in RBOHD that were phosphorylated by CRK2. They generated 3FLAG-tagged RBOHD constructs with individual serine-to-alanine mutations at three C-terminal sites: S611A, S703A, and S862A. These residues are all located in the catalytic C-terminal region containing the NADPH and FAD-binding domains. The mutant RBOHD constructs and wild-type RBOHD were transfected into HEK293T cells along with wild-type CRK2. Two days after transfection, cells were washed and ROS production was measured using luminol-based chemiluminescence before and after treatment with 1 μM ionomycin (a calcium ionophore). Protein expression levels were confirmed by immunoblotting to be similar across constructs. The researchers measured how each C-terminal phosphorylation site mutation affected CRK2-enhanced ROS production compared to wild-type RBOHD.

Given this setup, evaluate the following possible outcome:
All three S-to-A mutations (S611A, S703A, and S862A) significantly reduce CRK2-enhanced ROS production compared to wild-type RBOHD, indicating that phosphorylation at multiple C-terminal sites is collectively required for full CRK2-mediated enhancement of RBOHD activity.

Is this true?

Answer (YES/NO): NO